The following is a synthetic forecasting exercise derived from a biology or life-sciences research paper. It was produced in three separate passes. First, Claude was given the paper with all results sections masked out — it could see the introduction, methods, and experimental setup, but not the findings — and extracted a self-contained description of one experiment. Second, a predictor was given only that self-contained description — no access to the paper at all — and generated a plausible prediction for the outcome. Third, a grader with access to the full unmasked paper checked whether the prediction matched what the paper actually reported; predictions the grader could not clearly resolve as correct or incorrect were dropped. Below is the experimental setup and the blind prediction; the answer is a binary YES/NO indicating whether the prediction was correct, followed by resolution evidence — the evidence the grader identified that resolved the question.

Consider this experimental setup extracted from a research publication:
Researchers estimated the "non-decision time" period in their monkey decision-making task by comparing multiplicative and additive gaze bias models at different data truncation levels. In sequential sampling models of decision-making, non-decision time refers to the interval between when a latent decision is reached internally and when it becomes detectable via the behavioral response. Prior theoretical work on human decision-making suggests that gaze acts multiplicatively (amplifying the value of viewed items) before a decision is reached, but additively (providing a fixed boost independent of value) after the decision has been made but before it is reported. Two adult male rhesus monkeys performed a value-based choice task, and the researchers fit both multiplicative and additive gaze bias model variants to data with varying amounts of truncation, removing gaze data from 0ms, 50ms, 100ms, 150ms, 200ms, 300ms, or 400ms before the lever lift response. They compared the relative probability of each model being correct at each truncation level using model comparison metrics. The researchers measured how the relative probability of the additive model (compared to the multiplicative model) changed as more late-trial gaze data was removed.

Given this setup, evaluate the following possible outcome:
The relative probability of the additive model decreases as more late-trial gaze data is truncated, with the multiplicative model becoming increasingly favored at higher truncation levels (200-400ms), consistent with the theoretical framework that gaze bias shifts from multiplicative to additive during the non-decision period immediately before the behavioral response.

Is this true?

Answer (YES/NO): NO